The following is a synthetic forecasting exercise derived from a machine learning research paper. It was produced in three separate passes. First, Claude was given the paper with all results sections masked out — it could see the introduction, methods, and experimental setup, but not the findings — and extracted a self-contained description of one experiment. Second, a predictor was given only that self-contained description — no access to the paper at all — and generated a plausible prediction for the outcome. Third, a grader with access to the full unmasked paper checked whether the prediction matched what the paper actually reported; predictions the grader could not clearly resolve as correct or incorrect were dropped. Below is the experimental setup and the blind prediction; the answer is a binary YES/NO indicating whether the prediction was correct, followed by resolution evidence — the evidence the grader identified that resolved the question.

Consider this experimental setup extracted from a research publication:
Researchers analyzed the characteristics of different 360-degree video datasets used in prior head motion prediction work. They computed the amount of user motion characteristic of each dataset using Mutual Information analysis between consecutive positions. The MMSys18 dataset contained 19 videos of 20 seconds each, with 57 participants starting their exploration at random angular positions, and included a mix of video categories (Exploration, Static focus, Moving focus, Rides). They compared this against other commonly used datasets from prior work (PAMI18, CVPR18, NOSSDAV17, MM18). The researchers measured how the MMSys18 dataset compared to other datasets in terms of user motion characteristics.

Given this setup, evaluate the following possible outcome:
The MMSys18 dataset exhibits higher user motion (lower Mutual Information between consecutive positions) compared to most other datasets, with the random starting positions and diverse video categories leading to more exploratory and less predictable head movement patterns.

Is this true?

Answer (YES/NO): YES